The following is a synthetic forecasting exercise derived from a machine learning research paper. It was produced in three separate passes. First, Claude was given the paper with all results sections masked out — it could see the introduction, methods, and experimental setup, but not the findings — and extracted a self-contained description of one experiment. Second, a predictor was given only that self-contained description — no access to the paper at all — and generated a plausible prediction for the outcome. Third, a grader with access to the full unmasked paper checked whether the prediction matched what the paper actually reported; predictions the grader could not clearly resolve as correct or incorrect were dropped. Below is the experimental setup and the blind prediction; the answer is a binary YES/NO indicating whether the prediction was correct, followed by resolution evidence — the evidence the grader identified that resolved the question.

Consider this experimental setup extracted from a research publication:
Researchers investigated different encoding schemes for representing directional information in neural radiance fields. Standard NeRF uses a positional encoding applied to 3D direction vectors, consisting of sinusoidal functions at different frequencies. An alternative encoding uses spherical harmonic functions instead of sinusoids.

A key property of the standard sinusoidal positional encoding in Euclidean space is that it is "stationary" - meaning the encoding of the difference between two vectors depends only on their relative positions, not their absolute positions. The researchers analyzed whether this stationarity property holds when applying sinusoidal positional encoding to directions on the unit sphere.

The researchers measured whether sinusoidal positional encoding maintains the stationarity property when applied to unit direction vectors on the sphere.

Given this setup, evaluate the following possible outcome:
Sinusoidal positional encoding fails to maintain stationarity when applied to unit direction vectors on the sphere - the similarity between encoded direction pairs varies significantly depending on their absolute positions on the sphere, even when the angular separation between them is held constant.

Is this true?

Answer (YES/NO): YES